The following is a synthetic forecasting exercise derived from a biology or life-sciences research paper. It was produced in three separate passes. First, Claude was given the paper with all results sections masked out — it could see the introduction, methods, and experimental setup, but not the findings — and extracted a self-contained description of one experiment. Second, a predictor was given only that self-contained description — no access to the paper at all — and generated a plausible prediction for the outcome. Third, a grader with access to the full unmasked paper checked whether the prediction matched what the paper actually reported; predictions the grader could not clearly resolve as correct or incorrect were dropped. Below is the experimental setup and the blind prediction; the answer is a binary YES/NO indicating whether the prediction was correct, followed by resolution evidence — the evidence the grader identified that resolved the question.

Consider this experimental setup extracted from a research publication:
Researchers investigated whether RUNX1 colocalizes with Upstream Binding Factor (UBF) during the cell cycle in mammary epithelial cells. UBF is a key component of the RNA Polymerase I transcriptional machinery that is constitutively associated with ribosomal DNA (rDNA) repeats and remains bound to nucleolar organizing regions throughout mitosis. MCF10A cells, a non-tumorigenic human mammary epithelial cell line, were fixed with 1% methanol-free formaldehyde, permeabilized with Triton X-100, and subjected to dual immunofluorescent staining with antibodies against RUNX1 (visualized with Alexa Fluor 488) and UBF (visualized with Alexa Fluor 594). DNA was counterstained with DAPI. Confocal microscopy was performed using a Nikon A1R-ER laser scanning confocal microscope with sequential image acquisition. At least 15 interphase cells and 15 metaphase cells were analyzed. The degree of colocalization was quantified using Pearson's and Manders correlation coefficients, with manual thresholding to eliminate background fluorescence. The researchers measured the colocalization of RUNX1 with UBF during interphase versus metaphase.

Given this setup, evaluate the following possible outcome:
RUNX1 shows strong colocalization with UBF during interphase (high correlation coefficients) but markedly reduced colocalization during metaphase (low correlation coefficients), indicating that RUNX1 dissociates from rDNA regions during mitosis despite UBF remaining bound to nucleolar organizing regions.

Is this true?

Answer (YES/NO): NO